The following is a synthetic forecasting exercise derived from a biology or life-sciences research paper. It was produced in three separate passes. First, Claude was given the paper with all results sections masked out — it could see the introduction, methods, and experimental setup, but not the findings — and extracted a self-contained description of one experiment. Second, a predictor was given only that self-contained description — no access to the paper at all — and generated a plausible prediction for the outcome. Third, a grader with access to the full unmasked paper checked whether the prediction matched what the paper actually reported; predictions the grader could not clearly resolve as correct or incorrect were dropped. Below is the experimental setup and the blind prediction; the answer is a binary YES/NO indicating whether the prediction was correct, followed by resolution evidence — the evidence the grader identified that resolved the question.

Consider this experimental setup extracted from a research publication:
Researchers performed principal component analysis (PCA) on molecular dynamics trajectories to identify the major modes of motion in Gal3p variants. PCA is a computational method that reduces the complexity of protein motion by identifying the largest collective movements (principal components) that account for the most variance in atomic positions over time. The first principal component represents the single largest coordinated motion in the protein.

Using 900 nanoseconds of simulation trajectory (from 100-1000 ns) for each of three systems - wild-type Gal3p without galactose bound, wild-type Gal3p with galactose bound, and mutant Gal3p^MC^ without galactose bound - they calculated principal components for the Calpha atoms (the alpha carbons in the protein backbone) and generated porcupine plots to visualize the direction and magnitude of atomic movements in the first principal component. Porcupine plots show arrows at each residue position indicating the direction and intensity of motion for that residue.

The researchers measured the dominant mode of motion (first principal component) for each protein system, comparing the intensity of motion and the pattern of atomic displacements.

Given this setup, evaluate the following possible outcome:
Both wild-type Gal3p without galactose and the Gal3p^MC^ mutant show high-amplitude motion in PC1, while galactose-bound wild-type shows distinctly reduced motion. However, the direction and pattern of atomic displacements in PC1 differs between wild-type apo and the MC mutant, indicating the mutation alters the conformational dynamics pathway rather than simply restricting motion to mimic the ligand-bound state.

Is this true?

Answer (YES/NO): NO